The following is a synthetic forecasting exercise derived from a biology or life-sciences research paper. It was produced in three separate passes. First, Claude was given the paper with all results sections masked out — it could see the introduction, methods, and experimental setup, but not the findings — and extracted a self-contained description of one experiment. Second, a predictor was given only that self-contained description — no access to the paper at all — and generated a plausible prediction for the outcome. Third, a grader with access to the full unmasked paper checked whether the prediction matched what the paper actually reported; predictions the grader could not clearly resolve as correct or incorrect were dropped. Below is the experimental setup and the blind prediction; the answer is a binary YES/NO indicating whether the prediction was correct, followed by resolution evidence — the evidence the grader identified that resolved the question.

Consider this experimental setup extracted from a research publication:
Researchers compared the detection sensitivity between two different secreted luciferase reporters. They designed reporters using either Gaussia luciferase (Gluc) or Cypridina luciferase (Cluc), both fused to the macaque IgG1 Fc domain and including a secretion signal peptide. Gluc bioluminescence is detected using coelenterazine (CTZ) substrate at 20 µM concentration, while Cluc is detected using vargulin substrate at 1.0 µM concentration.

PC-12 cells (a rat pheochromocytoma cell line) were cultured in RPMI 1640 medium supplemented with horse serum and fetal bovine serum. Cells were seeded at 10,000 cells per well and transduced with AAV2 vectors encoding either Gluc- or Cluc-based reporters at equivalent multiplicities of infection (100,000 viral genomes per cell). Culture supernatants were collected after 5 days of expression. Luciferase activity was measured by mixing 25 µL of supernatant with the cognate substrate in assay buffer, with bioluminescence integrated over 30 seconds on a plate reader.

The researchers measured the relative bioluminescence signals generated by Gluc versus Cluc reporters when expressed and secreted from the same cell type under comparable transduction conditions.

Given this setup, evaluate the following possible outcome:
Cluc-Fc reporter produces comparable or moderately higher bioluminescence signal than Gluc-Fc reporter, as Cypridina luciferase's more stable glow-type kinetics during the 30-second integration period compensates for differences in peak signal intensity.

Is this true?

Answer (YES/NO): NO